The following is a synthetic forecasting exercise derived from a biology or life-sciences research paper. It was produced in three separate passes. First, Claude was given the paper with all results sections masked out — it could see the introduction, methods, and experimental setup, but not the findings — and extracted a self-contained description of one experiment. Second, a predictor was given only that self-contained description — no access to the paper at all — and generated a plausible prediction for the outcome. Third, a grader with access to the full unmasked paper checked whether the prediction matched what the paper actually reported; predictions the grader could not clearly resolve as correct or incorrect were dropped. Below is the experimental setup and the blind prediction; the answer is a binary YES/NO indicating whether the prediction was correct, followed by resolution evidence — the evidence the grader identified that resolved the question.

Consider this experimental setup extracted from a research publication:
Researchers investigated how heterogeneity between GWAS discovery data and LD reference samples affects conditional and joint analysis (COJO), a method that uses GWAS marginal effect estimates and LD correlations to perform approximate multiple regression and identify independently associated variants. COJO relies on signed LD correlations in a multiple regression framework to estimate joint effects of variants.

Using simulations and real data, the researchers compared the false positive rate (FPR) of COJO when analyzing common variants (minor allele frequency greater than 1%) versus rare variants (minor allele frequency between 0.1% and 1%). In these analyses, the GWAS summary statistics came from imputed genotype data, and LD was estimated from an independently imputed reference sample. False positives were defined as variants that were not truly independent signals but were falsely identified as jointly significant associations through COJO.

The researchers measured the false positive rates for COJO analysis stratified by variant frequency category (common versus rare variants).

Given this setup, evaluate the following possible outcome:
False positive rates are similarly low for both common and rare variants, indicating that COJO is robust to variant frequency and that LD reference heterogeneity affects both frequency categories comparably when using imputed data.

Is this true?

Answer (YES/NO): NO